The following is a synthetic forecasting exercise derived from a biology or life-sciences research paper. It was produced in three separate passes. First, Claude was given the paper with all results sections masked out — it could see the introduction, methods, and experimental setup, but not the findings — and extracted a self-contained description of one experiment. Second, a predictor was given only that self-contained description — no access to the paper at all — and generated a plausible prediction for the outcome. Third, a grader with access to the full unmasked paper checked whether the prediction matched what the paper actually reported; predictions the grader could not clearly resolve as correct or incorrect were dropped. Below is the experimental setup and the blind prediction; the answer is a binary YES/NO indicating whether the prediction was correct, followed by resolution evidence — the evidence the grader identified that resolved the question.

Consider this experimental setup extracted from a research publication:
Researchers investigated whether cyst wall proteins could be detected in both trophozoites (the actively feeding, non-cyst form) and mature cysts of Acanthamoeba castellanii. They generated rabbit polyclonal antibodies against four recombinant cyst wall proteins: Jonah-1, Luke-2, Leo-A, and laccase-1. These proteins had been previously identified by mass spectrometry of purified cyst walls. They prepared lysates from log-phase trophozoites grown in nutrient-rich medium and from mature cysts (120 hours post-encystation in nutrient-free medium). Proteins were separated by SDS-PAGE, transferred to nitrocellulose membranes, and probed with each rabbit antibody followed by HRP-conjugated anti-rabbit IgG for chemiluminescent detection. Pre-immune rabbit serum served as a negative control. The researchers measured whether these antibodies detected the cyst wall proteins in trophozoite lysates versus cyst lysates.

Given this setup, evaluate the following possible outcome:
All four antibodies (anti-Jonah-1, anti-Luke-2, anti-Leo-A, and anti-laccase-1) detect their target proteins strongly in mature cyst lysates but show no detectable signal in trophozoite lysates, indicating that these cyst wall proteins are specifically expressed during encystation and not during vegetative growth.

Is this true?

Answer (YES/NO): YES